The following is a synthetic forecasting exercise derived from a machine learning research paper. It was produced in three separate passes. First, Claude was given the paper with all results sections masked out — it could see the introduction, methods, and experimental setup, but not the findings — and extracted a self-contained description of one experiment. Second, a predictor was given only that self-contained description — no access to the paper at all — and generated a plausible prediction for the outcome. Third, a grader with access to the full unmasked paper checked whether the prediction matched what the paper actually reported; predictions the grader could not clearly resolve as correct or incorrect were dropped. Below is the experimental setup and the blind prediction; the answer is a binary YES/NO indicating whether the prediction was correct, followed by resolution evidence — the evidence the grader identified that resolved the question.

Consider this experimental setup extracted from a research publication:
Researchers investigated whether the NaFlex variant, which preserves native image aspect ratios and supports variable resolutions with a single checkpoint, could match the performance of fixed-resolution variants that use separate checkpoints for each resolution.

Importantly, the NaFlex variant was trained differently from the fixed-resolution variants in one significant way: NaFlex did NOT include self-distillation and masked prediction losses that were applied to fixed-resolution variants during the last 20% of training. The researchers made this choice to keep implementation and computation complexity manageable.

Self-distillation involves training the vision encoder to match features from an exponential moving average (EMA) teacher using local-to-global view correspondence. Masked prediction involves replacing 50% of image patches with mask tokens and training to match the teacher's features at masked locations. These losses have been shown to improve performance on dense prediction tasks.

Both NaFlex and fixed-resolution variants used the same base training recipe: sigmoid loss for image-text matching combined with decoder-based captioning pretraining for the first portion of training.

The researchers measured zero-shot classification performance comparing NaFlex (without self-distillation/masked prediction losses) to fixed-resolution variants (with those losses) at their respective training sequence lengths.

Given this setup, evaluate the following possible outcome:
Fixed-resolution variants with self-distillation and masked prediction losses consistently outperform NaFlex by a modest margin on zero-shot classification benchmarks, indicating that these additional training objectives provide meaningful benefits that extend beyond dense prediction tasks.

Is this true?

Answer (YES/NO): NO